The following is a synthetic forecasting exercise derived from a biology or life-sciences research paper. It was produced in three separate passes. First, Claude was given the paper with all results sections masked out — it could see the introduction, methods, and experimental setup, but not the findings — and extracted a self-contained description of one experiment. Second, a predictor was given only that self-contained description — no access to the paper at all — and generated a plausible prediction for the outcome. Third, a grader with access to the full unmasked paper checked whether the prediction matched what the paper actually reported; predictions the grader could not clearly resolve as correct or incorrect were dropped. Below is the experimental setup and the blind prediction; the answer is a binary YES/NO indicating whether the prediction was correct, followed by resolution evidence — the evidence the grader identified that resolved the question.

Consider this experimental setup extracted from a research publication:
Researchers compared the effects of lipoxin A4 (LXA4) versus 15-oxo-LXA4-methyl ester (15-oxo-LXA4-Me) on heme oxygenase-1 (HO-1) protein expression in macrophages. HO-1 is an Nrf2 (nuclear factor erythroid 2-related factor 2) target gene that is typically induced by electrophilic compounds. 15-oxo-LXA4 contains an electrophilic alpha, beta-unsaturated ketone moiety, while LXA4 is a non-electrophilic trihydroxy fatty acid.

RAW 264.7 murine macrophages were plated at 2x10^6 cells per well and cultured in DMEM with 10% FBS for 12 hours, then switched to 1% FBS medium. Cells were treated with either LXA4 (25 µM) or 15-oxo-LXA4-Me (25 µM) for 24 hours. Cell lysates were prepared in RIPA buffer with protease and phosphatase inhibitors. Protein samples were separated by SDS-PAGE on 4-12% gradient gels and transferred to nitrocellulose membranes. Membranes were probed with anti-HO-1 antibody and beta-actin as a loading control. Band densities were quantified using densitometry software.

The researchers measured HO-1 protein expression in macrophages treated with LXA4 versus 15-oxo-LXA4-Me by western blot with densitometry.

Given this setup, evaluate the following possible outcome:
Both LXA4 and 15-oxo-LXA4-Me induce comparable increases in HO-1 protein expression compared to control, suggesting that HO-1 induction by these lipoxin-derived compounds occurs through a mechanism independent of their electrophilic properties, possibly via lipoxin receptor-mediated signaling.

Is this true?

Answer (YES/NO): NO